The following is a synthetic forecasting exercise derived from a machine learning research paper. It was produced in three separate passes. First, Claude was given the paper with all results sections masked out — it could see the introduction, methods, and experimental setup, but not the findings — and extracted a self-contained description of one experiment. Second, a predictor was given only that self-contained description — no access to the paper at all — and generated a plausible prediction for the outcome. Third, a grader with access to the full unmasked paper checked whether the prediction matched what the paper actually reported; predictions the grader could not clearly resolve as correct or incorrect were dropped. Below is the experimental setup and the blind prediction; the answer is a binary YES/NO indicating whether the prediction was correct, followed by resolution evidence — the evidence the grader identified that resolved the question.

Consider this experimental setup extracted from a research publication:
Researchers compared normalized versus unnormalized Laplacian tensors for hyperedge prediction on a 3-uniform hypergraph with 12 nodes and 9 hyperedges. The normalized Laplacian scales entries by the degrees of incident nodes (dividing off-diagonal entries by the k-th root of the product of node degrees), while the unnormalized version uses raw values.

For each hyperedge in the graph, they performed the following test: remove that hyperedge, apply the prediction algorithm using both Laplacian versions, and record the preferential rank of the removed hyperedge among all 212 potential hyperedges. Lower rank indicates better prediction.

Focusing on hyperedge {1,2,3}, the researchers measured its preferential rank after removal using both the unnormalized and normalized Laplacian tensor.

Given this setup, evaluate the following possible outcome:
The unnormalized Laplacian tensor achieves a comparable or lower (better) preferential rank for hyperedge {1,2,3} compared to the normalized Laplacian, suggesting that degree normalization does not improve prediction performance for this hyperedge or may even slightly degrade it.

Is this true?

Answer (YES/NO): NO